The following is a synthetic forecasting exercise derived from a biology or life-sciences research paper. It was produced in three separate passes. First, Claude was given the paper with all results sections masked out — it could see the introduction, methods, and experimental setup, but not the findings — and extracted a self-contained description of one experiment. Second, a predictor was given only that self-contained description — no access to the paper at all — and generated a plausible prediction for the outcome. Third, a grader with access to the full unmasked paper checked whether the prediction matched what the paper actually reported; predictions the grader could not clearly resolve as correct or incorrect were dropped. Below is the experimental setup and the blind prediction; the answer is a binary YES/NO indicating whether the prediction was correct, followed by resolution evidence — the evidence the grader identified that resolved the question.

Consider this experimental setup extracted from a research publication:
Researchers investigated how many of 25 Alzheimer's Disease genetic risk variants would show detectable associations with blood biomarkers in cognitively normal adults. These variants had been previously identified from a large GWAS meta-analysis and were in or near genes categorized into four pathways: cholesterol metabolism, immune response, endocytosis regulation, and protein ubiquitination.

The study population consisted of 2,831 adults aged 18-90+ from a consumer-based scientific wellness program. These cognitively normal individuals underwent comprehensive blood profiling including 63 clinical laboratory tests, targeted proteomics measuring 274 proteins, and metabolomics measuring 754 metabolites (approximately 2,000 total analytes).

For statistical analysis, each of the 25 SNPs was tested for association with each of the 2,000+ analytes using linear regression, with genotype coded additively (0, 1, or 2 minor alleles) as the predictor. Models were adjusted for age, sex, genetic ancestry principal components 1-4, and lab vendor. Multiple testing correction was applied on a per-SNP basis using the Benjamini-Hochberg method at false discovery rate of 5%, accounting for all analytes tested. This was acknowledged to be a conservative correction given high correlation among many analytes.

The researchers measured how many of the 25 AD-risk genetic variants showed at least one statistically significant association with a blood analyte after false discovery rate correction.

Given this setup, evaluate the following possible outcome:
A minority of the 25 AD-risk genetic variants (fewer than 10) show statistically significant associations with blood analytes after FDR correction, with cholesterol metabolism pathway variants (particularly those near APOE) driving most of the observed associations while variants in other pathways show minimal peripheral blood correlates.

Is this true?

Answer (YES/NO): YES